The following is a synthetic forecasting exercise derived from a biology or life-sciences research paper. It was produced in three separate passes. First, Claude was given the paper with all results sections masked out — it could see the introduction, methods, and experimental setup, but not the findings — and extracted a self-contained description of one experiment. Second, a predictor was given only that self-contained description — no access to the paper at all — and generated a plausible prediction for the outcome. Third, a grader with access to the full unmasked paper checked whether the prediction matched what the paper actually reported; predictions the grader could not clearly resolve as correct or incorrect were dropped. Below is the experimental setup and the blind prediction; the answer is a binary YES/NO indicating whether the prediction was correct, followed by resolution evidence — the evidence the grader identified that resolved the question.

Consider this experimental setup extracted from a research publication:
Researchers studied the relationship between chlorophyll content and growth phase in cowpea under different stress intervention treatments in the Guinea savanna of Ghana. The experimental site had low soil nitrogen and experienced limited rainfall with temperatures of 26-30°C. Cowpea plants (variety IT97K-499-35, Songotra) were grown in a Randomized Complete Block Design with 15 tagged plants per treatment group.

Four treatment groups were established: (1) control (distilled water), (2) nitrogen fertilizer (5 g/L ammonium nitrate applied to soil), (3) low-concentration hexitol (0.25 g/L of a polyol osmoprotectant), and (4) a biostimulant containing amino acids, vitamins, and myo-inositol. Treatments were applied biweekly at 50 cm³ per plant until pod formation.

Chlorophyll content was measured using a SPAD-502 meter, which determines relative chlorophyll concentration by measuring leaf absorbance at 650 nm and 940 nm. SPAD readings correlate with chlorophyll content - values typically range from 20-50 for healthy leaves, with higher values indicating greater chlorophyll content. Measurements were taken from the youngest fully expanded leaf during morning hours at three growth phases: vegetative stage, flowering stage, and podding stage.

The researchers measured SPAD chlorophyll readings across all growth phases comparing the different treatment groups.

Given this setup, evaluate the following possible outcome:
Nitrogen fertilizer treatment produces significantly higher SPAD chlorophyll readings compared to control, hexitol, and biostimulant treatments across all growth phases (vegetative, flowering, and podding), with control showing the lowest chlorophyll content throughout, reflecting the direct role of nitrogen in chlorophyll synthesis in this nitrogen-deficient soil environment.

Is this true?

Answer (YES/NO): NO